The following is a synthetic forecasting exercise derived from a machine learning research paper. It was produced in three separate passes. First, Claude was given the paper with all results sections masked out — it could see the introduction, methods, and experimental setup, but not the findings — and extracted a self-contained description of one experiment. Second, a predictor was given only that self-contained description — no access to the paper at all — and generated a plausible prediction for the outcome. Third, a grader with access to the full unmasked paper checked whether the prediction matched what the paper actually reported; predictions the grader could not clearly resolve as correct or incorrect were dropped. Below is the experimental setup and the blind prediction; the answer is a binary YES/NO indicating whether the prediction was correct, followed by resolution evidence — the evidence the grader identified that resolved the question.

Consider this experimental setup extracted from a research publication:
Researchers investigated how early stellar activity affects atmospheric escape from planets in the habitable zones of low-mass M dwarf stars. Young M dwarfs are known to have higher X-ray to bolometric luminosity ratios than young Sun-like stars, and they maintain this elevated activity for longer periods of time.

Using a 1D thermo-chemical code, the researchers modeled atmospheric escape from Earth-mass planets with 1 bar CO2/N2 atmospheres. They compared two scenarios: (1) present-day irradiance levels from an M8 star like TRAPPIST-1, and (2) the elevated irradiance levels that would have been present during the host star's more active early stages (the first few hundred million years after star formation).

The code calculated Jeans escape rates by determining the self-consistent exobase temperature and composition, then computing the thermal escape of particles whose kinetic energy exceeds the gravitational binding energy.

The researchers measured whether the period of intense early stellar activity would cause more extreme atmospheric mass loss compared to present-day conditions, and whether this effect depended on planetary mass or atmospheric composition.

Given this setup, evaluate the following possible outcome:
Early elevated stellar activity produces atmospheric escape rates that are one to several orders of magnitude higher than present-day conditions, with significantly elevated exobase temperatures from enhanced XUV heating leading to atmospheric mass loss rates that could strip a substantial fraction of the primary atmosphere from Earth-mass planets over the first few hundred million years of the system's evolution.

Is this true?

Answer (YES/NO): YES